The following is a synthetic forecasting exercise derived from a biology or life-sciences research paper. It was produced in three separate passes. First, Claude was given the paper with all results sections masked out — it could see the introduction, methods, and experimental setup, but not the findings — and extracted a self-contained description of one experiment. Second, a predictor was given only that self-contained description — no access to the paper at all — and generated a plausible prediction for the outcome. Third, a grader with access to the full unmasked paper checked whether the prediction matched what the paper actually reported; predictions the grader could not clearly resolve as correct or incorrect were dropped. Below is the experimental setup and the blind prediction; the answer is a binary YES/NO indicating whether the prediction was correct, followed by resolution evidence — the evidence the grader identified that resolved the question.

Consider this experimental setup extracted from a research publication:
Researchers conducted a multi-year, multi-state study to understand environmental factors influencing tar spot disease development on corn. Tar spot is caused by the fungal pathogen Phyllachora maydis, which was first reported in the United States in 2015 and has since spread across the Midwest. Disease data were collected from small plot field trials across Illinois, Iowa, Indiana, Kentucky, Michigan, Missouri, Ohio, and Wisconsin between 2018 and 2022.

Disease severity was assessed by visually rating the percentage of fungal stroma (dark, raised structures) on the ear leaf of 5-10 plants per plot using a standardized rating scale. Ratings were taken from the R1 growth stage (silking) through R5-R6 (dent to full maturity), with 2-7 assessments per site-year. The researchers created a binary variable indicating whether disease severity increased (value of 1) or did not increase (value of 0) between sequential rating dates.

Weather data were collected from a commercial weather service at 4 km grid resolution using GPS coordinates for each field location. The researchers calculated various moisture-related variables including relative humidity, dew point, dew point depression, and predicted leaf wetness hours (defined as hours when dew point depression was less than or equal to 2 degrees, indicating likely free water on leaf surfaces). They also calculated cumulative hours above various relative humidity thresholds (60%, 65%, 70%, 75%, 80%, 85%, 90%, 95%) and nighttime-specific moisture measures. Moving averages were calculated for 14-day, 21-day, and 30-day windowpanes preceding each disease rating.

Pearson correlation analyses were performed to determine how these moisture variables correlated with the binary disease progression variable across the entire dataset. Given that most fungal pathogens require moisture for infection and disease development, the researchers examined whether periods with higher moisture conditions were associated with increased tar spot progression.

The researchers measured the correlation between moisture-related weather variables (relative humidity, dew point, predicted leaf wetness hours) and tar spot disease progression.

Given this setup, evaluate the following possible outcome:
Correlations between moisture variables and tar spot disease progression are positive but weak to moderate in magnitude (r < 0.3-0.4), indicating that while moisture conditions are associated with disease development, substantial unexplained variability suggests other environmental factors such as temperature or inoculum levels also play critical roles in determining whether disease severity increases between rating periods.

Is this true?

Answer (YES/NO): NO